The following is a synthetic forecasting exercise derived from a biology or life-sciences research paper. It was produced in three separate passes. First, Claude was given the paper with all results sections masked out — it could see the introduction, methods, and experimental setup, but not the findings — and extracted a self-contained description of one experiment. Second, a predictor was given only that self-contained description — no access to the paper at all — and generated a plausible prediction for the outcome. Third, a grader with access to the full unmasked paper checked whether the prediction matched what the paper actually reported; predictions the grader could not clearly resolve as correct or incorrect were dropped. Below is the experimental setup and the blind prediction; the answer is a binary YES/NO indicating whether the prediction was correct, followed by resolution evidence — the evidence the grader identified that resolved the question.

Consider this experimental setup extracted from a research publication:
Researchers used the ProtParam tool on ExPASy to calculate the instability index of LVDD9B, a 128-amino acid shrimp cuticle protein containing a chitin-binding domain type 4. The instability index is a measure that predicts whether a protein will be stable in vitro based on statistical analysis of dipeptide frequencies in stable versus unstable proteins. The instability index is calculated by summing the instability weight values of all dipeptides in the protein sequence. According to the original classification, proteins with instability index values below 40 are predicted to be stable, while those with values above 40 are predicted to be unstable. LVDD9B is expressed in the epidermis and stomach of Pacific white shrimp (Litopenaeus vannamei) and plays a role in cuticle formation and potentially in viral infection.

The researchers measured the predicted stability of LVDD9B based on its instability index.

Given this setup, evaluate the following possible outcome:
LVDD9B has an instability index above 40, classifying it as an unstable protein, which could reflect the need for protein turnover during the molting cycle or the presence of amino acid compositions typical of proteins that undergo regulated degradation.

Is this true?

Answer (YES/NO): NO